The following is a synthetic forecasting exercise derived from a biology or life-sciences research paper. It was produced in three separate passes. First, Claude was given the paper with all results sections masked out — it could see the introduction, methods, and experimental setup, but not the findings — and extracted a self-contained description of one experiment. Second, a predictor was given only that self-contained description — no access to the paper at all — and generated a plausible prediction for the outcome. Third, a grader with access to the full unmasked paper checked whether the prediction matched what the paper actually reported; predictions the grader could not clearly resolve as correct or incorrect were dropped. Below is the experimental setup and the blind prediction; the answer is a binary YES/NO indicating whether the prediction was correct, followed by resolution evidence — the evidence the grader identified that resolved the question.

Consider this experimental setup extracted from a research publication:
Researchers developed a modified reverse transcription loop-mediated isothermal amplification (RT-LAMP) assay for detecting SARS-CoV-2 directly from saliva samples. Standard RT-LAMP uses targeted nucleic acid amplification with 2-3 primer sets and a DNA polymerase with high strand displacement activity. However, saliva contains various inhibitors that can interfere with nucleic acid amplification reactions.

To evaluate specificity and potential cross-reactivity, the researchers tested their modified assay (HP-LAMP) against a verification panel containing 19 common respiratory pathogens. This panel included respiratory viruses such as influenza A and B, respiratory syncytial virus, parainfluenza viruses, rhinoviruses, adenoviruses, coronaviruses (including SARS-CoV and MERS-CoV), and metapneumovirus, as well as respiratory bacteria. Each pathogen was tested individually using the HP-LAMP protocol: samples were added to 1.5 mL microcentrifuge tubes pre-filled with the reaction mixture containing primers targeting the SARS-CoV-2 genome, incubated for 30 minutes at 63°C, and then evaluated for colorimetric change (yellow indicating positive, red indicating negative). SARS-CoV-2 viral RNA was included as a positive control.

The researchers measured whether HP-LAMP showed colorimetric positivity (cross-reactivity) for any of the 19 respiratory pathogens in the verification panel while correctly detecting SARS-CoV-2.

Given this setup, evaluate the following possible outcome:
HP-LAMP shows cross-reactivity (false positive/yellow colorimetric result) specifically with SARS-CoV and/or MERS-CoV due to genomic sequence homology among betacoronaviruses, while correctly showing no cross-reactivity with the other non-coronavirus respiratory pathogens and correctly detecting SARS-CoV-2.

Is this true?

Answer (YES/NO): NO